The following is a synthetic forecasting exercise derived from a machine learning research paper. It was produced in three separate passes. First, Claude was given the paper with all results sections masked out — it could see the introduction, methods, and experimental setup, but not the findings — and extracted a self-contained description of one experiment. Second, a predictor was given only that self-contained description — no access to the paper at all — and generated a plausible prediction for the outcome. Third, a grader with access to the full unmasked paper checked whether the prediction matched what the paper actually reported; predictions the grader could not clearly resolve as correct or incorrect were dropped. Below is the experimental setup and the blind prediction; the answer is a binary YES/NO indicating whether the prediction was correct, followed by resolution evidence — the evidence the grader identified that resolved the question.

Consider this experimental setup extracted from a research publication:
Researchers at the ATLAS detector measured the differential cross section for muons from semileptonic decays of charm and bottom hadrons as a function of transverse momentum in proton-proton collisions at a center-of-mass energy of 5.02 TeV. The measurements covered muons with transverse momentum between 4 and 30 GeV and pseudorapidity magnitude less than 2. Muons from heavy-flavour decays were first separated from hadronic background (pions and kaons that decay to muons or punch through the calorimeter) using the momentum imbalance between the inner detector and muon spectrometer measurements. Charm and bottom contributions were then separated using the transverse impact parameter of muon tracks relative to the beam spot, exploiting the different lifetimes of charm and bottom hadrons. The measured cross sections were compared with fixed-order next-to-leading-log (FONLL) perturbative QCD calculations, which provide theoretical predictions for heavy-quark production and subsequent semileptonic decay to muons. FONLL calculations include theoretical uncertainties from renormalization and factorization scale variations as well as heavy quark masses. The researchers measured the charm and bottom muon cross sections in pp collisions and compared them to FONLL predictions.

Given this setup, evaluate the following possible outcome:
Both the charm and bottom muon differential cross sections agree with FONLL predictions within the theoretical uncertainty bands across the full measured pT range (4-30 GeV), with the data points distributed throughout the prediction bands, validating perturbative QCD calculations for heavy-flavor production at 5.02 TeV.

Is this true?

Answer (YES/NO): NO